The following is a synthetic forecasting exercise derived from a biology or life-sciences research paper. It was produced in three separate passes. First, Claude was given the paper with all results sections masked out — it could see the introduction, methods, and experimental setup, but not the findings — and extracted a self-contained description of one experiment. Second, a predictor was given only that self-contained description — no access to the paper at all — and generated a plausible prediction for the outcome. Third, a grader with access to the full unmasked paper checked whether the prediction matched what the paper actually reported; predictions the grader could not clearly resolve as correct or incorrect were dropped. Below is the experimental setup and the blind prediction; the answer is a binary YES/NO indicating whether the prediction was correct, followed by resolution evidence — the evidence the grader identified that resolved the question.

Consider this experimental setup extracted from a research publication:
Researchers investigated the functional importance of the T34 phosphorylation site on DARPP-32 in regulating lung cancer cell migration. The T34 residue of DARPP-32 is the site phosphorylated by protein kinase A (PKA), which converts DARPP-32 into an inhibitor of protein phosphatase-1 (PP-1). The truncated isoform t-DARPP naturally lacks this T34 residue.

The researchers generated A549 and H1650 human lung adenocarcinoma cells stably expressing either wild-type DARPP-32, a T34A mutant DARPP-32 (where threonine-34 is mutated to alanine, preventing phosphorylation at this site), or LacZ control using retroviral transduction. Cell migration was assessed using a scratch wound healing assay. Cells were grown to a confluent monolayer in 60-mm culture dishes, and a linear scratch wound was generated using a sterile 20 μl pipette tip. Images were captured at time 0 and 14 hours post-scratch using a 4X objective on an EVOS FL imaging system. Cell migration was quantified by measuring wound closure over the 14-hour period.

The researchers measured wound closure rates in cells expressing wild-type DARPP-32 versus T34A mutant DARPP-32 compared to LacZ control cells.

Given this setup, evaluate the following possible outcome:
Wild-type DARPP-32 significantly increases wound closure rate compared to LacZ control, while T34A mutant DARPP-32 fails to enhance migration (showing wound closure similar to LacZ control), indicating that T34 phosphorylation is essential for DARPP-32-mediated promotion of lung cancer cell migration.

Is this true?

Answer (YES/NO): NO